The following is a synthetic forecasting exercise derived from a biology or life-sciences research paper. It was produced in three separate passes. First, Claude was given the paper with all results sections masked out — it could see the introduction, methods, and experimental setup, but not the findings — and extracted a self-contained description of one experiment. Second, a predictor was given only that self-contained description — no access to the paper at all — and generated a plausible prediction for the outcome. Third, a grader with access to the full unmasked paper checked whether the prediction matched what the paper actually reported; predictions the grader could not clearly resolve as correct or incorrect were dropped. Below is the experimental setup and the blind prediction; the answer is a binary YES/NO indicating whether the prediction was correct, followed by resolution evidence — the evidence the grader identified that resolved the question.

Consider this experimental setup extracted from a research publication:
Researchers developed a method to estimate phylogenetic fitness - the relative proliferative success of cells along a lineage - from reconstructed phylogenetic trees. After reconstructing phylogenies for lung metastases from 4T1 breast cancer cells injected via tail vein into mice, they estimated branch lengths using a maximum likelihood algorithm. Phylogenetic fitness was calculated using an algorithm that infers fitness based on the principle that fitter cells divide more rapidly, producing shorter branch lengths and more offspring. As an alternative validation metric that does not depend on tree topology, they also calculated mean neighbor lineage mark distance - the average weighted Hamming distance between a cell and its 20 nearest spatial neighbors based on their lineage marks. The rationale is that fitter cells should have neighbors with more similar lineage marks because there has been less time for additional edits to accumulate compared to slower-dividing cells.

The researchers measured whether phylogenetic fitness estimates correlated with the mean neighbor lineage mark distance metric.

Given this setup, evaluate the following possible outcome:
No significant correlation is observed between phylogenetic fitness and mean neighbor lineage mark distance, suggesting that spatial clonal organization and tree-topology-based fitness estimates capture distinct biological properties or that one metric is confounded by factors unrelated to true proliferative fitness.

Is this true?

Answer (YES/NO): NO